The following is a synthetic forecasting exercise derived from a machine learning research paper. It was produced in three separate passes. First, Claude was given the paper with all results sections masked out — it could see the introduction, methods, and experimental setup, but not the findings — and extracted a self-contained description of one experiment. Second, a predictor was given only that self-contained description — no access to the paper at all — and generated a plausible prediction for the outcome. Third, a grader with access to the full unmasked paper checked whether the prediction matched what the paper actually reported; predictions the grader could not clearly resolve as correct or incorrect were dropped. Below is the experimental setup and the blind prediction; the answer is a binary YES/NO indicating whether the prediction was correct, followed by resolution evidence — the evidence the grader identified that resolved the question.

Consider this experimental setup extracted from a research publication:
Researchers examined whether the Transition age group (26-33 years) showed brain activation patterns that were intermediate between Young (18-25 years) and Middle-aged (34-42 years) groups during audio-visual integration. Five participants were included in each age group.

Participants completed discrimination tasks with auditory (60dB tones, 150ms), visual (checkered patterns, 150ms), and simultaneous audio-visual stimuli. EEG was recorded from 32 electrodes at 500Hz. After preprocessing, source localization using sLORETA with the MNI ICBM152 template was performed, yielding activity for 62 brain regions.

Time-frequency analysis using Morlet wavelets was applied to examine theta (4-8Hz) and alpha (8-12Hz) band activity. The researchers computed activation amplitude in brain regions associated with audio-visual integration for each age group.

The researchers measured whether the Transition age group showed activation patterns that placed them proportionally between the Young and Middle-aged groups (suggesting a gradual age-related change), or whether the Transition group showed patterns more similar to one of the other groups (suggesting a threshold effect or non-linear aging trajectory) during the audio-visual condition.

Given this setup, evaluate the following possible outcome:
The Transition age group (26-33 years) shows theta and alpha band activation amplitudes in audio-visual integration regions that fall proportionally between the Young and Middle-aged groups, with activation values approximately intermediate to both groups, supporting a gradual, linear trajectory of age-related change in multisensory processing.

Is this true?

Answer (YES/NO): NO